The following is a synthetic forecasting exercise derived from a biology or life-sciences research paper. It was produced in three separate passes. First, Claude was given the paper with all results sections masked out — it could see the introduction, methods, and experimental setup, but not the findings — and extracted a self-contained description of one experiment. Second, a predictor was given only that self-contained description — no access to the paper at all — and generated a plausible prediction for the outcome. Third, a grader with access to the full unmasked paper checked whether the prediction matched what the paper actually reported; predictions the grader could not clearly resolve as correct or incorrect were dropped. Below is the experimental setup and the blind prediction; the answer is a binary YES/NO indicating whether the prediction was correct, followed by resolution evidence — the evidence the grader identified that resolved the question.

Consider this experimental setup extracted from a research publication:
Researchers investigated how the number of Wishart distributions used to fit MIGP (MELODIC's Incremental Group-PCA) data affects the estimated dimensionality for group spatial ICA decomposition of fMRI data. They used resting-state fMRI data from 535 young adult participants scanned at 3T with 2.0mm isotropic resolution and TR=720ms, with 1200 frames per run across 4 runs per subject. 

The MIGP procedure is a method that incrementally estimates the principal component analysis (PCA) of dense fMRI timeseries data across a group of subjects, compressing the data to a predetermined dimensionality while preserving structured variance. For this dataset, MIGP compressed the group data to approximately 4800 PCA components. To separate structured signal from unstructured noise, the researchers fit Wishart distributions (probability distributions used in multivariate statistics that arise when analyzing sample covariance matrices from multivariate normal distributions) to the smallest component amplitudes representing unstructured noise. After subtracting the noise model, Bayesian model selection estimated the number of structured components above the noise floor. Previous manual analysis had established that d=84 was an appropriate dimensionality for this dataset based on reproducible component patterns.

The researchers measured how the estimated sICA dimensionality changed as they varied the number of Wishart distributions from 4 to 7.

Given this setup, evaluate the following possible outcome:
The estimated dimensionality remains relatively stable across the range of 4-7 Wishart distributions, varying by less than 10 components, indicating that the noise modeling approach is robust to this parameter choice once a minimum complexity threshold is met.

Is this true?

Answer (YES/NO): NO